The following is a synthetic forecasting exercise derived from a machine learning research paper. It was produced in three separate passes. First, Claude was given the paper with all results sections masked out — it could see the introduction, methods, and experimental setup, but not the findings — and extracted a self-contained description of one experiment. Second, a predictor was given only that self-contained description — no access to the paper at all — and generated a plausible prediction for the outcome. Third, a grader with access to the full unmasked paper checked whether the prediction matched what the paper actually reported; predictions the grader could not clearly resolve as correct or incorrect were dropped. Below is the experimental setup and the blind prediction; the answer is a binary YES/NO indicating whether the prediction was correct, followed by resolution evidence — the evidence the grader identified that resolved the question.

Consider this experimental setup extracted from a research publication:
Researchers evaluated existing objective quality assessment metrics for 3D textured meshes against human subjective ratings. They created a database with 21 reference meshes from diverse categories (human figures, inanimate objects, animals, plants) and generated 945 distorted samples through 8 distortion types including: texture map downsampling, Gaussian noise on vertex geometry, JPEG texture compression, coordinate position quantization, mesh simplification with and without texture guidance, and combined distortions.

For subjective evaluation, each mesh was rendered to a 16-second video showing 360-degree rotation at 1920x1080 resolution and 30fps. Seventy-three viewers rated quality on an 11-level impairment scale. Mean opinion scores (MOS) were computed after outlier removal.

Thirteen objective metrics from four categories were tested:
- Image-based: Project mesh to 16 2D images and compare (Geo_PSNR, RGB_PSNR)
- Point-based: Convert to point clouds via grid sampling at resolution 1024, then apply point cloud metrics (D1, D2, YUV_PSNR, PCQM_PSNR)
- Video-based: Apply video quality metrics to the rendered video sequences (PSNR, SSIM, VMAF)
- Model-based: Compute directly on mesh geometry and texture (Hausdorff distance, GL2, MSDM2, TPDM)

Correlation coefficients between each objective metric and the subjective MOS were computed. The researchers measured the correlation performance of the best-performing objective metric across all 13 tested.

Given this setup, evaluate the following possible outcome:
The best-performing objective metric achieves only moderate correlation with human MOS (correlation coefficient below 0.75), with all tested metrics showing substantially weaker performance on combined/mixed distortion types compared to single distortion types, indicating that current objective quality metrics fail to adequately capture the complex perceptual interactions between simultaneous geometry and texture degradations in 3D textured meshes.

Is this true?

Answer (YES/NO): NO